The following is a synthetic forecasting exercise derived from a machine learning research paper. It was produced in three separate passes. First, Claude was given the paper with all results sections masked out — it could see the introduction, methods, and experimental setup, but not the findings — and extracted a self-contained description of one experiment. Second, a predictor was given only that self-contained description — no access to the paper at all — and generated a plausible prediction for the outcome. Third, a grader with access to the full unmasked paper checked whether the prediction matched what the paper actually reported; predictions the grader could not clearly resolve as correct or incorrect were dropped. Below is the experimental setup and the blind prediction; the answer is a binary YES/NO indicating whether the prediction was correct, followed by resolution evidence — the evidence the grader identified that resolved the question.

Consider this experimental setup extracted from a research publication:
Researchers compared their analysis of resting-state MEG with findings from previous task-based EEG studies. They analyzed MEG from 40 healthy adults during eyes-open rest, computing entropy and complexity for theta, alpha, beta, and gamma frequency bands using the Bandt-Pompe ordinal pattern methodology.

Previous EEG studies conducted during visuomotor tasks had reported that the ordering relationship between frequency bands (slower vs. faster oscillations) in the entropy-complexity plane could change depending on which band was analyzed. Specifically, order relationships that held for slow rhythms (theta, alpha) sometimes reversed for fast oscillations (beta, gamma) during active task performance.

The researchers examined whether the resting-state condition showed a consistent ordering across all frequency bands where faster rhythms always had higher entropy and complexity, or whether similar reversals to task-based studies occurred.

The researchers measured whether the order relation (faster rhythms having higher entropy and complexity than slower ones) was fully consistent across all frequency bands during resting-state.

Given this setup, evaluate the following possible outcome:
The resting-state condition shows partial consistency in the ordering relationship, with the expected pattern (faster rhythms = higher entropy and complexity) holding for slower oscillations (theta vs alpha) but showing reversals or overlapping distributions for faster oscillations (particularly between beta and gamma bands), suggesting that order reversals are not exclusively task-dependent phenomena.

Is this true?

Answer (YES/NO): NO